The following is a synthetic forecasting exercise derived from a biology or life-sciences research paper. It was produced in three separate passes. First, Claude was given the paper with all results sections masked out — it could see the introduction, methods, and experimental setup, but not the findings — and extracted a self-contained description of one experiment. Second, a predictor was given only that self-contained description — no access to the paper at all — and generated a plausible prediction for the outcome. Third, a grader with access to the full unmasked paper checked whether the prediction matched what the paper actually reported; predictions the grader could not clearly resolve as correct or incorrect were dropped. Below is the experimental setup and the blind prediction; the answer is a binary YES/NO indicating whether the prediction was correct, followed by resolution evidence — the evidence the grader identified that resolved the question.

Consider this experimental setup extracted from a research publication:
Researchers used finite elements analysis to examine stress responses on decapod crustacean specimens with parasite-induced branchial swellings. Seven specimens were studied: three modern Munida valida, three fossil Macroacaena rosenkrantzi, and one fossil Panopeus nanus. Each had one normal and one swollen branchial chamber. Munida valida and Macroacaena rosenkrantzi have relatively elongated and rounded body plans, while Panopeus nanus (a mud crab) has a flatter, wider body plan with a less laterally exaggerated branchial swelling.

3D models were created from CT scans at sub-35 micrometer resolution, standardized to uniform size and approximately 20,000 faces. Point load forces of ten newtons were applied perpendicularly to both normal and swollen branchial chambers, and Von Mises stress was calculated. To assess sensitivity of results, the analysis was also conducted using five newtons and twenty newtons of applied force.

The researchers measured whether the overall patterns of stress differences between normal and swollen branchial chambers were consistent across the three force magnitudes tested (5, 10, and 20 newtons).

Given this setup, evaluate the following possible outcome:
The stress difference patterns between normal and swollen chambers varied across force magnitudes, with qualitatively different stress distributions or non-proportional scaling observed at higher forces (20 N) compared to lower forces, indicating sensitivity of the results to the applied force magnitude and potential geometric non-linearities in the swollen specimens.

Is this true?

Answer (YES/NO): NO